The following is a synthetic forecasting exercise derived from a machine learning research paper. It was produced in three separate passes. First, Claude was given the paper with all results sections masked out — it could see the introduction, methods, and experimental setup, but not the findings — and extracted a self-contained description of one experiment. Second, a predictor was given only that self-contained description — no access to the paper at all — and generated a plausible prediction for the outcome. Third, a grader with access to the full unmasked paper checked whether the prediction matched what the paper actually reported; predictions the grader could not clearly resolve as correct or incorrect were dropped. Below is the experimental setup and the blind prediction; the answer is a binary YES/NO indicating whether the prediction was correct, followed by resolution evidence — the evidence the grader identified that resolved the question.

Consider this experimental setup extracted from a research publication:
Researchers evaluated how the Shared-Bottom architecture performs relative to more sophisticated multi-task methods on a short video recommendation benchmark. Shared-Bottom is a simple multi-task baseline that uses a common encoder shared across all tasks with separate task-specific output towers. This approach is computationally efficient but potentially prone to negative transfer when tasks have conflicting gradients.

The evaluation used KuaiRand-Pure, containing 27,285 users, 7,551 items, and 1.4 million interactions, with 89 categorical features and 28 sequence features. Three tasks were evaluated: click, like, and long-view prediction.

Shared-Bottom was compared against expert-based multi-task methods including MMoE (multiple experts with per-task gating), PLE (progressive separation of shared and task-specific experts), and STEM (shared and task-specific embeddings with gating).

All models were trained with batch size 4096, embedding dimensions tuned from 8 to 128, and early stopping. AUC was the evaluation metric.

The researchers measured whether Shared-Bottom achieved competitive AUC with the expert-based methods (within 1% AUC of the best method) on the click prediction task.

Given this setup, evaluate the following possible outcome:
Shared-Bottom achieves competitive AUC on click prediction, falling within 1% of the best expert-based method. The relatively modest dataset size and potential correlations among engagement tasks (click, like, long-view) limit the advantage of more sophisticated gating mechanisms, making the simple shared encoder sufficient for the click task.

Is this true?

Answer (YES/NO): YES